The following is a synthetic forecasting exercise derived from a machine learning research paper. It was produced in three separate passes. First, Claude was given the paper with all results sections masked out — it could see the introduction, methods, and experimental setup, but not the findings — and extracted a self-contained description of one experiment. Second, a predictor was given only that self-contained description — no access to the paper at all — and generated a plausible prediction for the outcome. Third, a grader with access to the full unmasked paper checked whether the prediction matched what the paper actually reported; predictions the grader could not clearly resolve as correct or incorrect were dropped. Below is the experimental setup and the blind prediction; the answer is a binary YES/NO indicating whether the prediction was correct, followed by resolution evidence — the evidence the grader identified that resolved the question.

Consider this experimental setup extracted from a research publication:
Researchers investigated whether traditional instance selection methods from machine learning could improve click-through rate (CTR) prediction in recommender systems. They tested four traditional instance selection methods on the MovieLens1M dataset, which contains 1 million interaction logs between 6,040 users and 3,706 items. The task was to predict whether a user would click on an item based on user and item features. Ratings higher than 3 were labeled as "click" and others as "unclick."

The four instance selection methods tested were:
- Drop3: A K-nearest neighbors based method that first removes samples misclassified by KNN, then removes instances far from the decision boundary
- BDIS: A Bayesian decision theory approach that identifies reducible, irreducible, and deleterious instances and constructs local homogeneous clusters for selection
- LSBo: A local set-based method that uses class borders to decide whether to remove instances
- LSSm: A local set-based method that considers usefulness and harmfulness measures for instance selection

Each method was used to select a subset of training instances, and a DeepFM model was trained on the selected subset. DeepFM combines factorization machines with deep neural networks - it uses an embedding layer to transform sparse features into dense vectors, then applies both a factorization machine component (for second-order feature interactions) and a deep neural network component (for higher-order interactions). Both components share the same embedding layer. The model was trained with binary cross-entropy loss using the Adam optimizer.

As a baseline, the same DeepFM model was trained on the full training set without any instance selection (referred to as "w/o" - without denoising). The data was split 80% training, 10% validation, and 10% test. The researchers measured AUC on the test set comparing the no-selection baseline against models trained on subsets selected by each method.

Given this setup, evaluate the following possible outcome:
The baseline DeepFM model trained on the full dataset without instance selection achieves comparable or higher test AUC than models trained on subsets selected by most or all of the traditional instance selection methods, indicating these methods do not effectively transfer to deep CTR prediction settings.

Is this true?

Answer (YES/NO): YES